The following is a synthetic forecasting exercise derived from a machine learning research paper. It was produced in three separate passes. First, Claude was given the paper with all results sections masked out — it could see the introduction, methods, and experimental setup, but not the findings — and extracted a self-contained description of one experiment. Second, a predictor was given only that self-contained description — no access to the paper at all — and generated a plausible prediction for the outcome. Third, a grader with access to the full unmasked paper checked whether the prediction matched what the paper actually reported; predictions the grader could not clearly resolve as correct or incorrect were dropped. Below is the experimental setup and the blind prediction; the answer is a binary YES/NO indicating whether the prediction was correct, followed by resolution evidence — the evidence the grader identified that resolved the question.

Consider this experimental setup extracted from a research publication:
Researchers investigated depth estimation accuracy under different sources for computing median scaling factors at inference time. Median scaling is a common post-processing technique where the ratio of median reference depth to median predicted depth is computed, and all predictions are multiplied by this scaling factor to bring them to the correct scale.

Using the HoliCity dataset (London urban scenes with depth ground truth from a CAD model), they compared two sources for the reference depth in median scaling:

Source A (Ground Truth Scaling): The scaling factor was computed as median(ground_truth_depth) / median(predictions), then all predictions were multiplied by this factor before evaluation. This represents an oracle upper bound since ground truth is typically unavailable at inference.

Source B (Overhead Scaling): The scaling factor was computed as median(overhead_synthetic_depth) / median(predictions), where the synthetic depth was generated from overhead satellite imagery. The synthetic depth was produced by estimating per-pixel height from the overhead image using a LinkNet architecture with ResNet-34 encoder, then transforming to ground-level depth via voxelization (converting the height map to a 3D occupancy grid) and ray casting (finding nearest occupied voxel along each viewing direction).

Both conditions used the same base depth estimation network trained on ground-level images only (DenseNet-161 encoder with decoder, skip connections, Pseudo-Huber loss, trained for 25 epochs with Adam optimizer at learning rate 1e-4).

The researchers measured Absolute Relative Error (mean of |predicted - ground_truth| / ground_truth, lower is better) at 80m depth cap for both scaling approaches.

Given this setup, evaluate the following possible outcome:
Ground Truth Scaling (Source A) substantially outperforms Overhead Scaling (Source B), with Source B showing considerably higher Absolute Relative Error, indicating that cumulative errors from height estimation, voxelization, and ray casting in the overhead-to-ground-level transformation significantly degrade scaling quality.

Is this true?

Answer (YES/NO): YES